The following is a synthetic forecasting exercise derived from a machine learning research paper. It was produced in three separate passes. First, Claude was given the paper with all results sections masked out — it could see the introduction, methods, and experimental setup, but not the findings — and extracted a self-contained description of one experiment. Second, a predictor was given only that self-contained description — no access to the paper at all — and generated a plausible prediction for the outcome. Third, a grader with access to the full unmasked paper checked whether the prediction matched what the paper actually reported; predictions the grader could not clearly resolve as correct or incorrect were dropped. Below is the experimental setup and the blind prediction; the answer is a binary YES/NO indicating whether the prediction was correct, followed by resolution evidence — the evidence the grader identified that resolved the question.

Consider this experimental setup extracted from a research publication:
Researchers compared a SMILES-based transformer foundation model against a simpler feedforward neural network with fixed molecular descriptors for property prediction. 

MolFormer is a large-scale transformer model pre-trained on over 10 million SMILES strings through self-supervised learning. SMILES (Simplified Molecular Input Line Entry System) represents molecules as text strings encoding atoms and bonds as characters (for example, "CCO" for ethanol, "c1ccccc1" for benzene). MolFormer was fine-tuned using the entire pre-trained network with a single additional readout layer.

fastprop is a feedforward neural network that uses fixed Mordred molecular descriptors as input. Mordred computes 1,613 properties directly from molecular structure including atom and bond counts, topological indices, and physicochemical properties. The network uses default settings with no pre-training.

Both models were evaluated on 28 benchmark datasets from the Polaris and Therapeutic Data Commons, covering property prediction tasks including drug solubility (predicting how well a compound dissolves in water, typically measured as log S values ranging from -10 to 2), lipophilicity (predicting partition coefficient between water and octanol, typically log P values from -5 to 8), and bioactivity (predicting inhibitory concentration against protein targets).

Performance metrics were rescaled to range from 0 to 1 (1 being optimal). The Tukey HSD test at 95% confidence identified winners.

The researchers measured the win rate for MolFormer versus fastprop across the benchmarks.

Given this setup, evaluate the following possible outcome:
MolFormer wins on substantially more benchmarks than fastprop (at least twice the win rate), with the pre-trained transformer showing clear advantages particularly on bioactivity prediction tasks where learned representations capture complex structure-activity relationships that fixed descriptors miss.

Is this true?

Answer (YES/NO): NO